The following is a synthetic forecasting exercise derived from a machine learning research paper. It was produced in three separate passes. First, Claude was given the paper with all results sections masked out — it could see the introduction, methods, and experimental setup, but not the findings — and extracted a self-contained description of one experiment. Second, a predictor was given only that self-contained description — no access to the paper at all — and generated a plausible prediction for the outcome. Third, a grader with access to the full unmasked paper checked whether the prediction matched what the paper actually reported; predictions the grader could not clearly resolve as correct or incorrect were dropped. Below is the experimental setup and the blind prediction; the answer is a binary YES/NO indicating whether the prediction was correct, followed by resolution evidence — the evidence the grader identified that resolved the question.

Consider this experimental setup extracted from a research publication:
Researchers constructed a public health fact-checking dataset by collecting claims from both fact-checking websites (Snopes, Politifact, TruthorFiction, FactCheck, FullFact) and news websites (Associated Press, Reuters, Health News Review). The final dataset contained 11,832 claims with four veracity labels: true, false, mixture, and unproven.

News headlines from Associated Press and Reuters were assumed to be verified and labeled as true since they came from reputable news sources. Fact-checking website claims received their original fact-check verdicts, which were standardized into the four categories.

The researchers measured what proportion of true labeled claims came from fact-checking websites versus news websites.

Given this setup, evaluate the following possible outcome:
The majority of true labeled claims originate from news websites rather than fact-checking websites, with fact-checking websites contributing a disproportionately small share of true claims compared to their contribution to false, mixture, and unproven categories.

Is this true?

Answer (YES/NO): YES